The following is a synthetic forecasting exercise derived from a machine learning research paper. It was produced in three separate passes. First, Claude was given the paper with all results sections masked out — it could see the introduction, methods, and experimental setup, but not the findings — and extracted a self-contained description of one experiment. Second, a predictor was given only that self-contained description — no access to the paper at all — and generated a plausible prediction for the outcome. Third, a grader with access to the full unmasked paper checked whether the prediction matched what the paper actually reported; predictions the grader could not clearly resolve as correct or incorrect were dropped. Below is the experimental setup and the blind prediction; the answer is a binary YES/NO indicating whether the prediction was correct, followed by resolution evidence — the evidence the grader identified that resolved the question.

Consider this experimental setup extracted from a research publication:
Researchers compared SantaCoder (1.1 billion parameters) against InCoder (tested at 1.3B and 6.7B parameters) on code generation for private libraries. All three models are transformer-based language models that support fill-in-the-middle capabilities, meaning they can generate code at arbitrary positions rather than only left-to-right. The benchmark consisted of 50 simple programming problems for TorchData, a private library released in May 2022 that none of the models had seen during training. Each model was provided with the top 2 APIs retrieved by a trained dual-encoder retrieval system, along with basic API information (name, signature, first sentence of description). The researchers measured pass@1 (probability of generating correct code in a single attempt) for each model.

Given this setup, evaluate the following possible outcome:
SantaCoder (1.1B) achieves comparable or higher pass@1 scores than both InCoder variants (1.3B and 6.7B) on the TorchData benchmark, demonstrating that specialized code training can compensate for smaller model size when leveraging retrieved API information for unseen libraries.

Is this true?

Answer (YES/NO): YES